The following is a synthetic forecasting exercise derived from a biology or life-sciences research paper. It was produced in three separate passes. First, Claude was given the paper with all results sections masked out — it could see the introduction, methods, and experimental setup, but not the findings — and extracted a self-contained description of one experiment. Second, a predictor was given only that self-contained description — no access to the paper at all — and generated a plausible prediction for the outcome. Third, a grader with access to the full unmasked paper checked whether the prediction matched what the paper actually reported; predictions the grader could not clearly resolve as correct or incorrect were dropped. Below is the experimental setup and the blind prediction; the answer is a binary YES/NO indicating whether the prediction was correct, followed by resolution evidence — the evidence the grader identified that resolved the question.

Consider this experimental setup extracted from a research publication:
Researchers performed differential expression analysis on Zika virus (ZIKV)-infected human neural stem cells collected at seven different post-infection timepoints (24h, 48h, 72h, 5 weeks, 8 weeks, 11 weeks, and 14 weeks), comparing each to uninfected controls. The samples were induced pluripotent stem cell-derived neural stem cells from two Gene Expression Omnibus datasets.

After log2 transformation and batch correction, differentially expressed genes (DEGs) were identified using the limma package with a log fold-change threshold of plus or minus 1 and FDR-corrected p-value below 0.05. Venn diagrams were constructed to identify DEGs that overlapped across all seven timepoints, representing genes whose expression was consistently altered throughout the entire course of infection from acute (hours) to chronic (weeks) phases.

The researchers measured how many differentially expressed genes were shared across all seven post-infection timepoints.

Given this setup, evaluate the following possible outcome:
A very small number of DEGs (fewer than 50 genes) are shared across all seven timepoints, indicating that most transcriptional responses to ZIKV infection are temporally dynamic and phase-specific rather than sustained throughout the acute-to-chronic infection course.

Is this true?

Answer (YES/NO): YES